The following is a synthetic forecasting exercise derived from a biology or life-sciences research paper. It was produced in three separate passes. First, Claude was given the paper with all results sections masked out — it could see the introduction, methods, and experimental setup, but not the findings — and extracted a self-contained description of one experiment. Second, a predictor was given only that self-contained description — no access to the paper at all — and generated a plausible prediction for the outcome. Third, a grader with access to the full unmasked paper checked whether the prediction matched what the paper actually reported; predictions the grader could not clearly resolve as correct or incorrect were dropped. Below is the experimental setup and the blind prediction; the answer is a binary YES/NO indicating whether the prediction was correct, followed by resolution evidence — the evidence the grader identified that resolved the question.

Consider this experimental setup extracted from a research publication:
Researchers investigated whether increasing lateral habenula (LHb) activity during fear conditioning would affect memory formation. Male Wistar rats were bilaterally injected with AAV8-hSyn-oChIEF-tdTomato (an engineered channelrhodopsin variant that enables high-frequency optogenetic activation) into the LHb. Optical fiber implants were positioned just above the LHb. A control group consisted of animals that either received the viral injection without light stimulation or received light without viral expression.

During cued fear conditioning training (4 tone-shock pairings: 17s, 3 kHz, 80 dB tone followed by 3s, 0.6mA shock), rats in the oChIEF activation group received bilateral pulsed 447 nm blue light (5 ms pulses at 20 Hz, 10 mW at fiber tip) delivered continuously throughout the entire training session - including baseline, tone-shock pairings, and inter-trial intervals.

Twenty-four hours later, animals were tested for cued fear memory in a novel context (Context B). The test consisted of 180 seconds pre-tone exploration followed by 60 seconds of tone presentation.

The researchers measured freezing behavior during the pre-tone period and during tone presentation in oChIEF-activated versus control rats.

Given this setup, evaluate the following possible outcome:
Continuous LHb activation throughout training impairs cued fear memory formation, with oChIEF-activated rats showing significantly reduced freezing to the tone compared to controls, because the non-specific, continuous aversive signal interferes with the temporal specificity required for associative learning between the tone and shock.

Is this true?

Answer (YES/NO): YES